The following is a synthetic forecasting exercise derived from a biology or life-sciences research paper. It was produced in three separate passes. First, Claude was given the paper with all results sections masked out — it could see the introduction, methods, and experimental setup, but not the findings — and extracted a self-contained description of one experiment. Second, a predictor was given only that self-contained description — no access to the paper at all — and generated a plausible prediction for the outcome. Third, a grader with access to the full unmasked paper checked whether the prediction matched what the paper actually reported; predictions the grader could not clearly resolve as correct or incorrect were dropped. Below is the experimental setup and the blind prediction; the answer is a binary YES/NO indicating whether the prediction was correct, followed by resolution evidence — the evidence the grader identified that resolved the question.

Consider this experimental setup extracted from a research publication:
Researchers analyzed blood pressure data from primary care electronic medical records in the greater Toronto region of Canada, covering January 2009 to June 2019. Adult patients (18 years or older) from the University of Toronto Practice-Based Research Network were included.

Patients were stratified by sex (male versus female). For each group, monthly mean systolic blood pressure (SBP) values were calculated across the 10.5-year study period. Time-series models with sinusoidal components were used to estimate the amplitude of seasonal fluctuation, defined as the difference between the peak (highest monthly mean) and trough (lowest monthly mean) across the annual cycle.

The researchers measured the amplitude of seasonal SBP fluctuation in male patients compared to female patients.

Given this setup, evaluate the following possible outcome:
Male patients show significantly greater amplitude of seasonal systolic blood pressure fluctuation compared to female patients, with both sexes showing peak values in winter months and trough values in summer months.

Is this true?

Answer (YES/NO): NO